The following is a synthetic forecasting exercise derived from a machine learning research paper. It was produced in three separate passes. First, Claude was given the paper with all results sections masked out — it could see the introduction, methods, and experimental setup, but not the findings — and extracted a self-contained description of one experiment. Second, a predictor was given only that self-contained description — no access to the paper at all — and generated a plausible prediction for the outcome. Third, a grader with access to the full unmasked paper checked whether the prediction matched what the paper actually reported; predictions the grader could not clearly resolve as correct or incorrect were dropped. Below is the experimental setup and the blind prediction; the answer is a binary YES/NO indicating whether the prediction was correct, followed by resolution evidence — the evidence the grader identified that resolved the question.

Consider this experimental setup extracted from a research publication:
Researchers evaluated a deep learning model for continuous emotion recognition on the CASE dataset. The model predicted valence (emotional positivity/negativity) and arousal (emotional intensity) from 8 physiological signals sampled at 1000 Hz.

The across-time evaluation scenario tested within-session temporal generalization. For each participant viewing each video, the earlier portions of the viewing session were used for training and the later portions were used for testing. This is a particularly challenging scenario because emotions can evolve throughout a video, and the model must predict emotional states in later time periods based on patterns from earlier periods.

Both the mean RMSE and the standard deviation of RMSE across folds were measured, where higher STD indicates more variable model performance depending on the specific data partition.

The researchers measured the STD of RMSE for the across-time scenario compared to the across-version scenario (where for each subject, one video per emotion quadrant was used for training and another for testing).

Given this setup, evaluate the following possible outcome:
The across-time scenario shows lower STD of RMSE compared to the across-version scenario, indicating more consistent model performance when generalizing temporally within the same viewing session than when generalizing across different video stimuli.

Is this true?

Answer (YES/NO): NO